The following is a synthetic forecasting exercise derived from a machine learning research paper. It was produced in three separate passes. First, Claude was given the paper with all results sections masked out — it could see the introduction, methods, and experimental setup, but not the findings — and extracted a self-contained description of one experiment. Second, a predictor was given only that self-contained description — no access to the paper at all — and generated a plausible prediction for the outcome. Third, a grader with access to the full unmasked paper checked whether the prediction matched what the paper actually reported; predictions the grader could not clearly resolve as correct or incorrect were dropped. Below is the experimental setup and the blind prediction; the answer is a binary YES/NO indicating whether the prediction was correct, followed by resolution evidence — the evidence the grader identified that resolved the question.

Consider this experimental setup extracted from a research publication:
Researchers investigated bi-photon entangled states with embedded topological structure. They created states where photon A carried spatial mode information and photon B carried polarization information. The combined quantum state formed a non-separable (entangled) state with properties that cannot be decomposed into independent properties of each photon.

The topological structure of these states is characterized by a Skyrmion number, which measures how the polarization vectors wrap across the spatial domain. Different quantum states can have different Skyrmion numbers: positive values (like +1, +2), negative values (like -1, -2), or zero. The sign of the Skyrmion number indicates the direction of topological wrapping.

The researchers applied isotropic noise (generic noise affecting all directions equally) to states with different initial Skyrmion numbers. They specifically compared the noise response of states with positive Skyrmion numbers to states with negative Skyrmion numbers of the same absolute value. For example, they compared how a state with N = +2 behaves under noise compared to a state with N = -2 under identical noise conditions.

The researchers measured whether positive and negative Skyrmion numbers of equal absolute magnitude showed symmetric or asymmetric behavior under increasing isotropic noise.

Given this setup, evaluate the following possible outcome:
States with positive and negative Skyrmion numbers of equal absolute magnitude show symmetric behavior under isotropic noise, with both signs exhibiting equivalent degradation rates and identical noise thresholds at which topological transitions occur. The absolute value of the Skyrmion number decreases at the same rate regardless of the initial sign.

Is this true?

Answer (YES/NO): NO